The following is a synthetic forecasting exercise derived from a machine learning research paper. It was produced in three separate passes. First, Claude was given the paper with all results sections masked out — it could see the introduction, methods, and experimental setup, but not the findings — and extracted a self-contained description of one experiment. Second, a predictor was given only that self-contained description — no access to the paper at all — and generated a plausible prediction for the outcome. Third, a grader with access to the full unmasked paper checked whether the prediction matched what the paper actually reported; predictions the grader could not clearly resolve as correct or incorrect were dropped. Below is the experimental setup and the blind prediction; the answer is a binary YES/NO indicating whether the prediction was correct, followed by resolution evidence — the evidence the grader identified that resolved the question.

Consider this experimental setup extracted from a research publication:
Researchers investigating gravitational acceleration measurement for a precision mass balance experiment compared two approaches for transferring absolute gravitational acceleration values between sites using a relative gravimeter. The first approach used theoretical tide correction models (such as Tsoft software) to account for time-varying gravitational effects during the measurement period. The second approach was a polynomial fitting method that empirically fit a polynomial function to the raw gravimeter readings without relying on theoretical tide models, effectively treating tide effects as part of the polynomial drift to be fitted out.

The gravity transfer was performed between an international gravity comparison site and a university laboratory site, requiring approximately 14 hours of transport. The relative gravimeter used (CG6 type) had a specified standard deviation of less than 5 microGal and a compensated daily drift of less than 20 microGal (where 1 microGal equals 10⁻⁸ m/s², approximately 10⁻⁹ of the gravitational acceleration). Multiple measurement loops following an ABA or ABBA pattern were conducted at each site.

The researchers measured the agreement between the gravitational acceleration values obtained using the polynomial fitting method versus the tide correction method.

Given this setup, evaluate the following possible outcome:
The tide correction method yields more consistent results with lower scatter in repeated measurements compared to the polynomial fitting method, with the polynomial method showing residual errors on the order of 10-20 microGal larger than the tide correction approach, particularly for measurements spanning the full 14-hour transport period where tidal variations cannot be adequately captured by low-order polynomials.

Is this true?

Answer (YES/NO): NO